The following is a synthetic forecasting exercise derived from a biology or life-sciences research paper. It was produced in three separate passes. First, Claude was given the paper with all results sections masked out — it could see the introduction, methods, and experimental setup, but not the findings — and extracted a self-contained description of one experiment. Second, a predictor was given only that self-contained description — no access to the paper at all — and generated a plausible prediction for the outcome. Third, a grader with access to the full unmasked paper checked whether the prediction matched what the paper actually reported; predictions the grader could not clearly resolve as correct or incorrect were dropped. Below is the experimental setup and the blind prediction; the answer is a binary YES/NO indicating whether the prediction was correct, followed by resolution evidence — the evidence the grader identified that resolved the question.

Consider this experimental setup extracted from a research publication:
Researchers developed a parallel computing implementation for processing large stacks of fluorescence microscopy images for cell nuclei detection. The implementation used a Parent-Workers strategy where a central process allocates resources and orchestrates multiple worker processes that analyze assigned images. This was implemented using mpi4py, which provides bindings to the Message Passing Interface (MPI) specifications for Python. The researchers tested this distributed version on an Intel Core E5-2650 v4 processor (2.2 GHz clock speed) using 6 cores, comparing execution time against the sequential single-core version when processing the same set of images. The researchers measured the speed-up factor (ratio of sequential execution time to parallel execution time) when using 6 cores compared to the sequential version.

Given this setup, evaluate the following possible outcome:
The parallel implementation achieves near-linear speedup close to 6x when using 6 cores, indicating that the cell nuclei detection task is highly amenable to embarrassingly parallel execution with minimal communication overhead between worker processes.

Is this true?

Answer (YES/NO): NO